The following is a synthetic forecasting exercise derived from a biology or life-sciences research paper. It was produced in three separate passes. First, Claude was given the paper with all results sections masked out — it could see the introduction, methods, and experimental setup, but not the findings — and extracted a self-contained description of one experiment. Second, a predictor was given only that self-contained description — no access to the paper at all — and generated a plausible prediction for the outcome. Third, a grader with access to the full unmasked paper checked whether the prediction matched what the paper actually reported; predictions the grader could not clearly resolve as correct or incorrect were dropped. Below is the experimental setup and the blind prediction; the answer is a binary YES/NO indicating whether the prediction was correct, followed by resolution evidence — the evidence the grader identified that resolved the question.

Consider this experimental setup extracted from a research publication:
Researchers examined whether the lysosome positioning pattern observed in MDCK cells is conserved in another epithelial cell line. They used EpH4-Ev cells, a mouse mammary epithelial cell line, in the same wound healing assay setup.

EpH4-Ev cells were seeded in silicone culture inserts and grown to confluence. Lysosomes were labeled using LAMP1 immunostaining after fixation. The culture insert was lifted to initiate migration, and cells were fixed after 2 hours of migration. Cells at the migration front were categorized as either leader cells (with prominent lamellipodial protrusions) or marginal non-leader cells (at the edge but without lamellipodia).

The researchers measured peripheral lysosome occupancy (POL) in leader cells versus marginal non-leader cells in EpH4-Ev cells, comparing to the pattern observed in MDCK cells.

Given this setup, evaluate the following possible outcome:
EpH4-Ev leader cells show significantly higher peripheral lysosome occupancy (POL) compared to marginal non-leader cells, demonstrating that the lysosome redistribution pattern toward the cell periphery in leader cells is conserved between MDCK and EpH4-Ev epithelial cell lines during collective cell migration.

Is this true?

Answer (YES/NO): YES